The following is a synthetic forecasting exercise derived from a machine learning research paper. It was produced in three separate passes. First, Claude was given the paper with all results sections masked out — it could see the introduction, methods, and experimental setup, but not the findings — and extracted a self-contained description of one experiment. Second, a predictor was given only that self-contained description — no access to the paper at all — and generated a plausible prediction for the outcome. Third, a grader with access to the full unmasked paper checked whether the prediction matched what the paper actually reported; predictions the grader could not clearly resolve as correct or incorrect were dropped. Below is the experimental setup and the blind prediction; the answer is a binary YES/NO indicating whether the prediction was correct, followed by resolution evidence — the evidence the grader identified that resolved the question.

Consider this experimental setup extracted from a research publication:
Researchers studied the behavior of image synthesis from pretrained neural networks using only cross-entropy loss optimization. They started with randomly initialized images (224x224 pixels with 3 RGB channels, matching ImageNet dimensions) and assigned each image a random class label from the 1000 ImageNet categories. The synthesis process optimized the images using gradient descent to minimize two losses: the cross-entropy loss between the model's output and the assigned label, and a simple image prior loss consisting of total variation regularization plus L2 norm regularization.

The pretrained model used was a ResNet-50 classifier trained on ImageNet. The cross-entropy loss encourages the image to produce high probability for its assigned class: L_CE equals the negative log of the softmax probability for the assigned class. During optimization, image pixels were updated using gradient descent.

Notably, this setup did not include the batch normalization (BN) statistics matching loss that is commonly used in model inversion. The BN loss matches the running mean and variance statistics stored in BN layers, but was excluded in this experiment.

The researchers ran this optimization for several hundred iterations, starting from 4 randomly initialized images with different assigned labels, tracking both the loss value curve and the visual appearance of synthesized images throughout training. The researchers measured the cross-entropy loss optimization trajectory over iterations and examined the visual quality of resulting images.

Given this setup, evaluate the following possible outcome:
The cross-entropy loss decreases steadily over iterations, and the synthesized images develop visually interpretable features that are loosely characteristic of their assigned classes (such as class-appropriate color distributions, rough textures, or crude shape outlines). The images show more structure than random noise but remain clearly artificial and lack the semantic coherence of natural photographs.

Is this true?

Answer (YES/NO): NO